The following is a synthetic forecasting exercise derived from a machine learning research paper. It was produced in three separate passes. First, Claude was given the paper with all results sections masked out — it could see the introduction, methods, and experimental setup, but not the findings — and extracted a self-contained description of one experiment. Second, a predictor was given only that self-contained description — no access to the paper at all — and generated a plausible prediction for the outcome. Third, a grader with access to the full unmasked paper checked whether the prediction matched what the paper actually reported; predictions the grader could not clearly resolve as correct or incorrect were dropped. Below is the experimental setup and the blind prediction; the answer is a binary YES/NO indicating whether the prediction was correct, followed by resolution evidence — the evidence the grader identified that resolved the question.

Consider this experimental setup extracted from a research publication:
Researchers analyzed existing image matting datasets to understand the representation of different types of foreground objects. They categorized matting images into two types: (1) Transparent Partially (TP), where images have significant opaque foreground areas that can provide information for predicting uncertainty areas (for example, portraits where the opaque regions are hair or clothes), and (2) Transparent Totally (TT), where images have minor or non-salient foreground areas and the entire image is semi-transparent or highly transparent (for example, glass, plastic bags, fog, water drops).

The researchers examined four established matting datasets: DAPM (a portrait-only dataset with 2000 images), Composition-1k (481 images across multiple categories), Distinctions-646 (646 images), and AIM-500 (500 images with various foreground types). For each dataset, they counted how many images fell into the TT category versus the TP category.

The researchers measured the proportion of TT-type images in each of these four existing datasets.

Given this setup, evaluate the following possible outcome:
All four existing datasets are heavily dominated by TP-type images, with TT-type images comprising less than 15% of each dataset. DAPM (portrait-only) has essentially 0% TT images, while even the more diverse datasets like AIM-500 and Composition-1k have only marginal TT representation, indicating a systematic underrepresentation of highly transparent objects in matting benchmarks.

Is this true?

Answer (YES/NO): NO